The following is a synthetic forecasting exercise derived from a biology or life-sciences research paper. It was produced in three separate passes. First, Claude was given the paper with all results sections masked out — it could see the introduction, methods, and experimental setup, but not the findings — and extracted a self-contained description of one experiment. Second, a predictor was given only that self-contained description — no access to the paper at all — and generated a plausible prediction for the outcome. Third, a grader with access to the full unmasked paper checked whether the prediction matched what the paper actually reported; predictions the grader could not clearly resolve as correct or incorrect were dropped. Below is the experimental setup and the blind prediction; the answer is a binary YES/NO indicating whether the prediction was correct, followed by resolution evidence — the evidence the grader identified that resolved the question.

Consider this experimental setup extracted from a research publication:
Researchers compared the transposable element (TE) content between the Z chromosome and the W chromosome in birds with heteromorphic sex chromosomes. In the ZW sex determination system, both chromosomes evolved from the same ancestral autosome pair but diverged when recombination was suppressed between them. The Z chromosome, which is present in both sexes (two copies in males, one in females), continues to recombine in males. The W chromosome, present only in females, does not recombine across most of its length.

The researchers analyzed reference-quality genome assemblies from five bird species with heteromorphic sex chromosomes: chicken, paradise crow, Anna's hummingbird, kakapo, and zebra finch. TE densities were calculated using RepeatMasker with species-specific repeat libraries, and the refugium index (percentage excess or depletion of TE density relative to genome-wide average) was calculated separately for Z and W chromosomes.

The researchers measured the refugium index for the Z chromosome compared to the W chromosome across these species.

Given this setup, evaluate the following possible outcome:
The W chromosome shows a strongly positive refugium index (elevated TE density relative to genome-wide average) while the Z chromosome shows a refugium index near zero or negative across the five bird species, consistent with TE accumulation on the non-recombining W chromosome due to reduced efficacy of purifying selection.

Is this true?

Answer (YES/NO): YES